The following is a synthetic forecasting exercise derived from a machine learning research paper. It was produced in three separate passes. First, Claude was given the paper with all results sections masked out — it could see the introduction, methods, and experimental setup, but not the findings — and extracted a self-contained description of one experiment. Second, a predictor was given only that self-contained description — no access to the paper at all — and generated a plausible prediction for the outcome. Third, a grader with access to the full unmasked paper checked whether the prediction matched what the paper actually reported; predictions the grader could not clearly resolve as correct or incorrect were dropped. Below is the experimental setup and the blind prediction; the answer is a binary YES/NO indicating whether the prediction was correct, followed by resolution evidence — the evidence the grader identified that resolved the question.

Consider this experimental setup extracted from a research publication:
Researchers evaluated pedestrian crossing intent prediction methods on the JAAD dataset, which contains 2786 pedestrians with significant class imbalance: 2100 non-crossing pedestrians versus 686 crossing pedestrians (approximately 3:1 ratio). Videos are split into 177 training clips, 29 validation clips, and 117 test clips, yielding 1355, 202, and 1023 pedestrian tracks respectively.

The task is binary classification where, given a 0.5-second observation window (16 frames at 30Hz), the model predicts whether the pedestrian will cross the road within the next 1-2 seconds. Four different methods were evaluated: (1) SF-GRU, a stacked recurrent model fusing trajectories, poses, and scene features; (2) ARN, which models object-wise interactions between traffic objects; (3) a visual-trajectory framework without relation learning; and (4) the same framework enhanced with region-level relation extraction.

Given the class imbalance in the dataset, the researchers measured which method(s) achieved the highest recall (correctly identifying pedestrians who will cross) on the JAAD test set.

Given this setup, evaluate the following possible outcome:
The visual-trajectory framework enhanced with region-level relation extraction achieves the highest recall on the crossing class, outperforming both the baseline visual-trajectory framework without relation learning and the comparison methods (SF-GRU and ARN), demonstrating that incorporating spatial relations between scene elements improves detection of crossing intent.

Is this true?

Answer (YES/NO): NO